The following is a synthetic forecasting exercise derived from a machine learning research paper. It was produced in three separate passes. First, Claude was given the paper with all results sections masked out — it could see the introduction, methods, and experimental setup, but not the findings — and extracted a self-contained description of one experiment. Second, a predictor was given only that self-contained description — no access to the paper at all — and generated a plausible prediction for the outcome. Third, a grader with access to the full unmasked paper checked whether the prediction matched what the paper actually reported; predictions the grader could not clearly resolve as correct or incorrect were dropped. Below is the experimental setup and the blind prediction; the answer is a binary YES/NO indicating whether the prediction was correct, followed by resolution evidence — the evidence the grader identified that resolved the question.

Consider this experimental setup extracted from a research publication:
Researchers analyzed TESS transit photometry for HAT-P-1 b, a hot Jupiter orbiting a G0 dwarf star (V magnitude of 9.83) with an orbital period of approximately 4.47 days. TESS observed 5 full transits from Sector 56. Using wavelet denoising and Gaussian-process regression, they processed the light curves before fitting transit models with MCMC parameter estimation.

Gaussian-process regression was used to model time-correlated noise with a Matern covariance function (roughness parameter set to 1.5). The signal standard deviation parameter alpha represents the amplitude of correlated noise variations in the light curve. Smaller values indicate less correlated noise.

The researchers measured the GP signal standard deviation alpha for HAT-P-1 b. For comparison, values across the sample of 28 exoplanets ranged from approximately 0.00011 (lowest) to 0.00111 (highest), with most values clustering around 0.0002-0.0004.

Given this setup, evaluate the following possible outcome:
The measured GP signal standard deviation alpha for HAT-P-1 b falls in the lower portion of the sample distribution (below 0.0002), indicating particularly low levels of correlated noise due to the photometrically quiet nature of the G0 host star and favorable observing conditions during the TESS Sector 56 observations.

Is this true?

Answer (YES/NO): NO